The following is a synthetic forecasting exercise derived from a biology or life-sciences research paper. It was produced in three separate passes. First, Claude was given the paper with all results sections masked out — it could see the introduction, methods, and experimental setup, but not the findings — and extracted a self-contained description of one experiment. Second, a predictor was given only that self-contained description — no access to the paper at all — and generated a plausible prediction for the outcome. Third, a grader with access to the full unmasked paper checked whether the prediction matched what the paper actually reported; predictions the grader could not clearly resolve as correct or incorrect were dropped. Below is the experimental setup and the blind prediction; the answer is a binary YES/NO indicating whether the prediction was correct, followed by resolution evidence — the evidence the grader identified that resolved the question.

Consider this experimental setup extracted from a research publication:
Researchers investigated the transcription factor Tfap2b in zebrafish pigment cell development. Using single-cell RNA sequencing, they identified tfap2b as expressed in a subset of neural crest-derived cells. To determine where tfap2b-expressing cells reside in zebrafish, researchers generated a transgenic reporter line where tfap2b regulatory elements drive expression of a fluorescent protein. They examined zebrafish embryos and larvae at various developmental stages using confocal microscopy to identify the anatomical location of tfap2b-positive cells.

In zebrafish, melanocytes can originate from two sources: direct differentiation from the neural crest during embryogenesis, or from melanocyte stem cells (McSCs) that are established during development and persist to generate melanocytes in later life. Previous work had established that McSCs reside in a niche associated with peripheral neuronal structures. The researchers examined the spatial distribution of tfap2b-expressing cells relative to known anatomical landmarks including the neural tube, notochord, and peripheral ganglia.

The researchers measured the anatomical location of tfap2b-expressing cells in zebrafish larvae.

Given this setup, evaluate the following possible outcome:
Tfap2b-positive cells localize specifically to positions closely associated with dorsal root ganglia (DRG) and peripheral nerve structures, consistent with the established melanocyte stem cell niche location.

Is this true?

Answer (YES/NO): YES